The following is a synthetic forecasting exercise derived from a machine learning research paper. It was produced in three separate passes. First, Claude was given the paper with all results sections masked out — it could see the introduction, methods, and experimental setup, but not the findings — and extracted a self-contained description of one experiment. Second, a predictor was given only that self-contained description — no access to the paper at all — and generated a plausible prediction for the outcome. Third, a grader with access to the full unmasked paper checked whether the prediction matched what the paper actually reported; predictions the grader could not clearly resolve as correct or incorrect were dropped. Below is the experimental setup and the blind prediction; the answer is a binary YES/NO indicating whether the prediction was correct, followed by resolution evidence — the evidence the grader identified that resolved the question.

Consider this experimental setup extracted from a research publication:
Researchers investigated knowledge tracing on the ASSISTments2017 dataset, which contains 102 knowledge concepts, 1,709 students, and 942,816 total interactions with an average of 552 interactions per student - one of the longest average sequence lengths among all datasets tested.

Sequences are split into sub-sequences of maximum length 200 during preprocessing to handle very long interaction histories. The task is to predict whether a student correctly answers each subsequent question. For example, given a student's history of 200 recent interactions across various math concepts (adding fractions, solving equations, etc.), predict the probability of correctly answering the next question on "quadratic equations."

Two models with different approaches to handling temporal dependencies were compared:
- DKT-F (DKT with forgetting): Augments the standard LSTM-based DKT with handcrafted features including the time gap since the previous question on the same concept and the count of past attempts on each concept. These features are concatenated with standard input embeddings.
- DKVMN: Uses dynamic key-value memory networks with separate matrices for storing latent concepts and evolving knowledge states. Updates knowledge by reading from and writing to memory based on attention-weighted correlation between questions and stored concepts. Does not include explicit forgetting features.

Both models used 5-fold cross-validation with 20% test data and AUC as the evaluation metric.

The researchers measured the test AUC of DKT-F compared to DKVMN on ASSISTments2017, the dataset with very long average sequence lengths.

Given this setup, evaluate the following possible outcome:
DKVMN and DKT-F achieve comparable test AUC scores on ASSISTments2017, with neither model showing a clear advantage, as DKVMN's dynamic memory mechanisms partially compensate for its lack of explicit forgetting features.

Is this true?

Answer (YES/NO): NO